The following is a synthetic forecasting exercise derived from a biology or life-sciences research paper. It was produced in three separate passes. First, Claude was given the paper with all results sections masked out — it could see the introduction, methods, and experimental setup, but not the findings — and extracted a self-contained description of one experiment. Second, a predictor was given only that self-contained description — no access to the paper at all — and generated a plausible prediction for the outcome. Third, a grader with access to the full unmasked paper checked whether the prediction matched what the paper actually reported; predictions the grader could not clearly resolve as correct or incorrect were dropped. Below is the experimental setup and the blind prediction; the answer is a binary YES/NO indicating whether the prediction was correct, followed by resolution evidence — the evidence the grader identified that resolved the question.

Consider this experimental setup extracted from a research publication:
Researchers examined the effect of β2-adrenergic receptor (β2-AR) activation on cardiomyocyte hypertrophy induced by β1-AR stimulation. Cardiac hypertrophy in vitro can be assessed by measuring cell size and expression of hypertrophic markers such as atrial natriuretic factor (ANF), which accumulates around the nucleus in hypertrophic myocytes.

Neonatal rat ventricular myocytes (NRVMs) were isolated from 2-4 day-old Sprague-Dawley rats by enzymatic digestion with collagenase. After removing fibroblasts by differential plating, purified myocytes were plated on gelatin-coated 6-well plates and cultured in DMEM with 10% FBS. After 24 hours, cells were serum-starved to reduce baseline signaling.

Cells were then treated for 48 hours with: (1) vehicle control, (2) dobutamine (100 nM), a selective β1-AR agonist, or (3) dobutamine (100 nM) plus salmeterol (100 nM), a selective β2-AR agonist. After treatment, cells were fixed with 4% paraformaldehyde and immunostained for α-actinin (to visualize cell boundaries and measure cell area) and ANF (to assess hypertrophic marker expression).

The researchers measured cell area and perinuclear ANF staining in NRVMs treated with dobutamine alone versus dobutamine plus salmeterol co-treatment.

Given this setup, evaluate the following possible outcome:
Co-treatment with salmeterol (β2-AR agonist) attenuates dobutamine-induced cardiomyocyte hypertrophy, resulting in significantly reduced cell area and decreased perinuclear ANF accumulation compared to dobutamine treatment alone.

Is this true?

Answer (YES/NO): YES